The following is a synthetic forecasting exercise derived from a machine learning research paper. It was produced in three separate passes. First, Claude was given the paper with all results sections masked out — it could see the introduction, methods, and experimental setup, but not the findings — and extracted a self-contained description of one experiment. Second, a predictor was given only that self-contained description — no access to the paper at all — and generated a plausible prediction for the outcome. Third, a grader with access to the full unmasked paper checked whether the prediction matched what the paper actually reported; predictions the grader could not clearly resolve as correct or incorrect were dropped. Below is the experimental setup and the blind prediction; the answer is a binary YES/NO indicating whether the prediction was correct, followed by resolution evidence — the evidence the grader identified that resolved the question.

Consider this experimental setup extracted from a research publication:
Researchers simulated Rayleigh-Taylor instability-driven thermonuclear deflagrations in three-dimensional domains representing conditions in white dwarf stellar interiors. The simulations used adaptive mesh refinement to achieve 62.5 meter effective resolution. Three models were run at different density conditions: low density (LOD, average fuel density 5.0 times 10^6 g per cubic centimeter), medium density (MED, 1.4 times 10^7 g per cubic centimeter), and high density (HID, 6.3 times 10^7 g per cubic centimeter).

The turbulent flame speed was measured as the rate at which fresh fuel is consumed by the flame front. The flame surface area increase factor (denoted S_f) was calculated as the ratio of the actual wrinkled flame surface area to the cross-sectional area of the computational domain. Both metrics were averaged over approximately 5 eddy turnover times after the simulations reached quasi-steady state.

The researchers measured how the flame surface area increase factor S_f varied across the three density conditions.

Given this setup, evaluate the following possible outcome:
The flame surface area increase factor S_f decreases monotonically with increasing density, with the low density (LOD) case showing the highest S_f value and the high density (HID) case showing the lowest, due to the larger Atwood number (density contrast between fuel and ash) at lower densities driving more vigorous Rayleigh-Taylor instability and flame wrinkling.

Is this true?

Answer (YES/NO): NO